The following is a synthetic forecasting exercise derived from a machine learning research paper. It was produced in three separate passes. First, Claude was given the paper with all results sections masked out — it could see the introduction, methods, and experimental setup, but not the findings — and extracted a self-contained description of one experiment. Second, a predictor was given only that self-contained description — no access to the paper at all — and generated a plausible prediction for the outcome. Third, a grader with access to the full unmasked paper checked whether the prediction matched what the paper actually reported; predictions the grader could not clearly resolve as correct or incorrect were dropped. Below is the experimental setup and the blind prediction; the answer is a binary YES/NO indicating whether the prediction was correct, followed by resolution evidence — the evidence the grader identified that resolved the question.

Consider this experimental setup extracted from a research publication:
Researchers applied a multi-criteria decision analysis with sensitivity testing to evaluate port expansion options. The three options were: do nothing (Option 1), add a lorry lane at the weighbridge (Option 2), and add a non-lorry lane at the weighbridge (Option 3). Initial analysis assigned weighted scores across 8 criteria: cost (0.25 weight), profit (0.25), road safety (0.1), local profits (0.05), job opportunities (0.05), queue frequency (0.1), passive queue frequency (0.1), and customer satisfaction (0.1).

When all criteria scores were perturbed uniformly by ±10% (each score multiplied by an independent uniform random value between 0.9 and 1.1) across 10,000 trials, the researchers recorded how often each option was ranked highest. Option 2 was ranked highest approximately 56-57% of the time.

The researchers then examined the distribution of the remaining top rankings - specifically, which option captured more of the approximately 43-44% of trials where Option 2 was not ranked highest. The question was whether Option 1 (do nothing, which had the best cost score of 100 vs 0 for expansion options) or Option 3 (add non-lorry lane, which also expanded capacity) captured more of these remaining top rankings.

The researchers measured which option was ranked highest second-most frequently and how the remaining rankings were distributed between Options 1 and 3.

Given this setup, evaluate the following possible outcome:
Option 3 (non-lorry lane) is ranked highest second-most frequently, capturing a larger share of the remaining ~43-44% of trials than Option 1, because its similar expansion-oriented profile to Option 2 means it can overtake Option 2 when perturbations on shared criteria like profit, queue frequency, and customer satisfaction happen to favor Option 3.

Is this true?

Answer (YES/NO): NO